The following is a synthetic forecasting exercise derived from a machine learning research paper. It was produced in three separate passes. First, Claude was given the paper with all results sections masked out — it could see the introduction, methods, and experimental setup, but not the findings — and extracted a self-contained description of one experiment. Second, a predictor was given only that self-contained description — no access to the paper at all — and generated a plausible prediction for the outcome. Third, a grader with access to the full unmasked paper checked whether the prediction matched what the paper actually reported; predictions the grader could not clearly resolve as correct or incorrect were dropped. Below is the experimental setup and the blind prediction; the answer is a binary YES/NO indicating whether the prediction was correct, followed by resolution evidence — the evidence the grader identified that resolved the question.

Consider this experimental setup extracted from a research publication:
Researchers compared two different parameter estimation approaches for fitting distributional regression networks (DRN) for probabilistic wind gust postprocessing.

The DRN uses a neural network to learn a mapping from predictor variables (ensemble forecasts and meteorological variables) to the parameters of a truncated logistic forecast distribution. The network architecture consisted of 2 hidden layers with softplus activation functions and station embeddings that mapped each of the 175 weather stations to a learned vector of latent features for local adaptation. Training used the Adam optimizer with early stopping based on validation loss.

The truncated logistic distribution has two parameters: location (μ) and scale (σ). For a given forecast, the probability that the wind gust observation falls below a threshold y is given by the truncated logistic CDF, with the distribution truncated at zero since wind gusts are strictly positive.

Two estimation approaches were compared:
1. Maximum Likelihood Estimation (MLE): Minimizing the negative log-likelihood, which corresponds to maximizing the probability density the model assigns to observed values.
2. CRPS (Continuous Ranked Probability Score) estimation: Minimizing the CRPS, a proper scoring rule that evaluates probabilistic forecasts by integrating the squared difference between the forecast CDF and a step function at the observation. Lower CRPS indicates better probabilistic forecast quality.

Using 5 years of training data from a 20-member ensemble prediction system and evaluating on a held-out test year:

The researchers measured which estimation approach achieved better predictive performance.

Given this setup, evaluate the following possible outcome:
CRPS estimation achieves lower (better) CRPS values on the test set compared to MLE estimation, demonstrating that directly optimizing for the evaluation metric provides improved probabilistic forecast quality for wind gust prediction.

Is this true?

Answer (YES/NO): NO